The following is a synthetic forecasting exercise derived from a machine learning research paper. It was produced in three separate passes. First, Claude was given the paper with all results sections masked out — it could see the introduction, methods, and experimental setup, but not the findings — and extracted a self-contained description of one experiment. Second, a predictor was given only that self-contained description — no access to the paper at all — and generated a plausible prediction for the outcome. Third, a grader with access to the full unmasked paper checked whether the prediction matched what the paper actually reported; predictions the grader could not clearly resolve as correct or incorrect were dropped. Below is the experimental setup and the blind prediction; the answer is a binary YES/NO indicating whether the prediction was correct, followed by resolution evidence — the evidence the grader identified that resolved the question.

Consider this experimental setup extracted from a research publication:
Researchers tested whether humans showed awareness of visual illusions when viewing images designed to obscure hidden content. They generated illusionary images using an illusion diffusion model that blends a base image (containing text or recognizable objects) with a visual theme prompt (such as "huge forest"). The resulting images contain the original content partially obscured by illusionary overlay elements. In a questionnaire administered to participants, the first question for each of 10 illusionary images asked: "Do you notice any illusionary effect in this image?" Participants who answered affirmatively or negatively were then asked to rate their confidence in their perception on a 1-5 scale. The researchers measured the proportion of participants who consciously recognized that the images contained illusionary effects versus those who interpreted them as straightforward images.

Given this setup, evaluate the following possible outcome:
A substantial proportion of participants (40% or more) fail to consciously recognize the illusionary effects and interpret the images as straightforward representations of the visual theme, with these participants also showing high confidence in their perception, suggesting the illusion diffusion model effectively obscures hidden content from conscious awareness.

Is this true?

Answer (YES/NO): NO